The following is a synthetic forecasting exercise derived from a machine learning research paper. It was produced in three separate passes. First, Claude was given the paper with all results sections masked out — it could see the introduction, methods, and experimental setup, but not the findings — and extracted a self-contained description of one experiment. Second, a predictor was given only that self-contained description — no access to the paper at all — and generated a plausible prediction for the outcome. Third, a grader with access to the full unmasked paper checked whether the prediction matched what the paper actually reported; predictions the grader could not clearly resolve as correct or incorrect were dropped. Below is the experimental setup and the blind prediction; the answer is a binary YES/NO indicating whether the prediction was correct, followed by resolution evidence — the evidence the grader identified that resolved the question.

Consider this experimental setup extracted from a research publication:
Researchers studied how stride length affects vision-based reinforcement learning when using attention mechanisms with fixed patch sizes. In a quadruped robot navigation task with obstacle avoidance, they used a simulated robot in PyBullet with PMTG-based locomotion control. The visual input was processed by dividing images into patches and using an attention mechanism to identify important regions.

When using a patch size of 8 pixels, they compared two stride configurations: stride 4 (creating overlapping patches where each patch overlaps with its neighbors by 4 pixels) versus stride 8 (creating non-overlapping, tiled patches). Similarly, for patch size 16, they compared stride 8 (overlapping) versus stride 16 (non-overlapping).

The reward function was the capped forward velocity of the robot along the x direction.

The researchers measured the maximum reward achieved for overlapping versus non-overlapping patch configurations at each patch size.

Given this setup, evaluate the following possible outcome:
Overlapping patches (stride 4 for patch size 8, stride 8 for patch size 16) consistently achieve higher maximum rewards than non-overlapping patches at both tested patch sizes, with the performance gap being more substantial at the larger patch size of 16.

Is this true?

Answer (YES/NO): NO